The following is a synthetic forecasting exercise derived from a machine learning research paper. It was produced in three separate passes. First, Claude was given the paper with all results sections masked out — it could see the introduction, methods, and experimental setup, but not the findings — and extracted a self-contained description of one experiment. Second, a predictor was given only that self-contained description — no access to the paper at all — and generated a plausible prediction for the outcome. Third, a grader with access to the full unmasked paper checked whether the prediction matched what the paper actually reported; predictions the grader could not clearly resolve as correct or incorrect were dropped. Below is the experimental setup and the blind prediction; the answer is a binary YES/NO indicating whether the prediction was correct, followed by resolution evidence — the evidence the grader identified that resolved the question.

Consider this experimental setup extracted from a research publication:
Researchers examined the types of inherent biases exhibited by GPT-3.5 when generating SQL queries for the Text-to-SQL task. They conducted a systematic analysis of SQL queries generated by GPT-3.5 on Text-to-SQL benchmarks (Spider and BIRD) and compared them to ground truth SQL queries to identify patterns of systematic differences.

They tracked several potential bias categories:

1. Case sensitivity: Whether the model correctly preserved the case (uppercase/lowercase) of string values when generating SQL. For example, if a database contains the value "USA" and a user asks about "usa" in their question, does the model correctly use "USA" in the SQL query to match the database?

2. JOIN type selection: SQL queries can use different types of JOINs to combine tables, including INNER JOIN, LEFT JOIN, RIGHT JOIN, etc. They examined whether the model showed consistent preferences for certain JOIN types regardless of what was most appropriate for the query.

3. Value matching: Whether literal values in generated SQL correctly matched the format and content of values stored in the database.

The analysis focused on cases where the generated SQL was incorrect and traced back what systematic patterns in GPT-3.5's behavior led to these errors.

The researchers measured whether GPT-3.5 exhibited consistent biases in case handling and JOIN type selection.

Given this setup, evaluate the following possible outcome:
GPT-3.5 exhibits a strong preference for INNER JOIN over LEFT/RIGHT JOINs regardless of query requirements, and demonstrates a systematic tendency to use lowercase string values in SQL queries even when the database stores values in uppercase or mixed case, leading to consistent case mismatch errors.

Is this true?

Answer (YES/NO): NO